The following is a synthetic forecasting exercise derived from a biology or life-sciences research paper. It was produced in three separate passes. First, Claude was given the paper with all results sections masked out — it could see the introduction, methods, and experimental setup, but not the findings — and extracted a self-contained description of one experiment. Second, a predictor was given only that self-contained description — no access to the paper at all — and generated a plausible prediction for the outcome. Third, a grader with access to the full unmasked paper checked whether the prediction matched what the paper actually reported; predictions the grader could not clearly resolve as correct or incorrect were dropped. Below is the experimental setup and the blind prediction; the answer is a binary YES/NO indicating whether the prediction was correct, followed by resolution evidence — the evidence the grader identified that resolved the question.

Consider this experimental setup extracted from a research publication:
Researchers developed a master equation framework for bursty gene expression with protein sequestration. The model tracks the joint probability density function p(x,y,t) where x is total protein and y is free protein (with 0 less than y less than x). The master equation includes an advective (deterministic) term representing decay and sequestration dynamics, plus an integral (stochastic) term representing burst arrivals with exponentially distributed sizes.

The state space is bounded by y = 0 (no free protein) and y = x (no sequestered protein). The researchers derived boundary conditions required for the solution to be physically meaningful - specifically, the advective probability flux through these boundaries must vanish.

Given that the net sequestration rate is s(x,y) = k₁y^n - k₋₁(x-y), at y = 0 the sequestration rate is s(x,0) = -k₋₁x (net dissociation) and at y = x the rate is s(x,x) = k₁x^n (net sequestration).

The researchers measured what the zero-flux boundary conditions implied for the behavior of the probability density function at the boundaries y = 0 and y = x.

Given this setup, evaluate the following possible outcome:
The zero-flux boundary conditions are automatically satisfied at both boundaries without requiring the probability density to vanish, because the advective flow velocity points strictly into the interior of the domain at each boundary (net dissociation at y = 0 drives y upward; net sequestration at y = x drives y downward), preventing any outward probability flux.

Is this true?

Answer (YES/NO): NO